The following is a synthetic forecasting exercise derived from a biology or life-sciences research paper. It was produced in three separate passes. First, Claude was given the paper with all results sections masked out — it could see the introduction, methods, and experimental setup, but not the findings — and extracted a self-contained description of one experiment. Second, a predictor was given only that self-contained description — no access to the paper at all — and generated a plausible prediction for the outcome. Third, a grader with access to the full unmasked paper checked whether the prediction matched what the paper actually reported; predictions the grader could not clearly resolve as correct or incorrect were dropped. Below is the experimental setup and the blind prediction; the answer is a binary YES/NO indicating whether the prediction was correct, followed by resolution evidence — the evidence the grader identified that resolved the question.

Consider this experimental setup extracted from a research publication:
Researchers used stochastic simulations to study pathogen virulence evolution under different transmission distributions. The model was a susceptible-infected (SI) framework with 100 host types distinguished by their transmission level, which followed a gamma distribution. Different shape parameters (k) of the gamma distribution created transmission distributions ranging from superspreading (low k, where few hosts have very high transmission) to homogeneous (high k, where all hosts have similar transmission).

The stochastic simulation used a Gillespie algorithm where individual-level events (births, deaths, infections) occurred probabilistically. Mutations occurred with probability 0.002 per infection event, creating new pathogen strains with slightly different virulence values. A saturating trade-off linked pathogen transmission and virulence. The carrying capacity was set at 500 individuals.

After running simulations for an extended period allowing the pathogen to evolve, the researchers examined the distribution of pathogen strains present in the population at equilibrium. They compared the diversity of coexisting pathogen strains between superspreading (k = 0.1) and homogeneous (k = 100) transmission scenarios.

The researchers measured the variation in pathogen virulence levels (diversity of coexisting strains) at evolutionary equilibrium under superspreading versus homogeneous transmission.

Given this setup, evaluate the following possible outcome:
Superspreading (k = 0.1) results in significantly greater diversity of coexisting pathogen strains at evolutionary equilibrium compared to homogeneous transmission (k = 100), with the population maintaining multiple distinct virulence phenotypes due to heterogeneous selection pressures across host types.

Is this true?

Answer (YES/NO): YES